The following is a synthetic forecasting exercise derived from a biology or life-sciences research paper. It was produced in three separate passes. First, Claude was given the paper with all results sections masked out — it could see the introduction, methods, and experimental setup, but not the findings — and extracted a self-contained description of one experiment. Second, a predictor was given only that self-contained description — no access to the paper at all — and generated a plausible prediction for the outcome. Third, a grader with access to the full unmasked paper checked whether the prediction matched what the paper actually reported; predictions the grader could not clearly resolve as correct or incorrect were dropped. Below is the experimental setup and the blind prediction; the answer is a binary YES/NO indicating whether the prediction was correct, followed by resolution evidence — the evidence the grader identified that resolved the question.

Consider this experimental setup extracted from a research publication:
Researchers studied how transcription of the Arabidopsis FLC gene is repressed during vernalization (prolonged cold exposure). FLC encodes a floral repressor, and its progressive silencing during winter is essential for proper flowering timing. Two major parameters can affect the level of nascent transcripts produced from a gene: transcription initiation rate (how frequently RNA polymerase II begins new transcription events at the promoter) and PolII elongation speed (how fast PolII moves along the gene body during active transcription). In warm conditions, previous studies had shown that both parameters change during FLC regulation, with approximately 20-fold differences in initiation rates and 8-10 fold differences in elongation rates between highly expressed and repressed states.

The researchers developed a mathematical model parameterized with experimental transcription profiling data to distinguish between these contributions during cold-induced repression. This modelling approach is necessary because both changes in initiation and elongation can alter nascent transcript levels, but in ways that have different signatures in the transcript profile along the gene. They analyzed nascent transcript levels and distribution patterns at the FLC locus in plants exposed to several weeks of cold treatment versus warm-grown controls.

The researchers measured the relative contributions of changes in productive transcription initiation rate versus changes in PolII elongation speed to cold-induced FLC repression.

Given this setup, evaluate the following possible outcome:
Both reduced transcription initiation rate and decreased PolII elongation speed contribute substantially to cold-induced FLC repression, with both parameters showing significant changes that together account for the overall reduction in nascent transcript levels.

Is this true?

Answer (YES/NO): NO